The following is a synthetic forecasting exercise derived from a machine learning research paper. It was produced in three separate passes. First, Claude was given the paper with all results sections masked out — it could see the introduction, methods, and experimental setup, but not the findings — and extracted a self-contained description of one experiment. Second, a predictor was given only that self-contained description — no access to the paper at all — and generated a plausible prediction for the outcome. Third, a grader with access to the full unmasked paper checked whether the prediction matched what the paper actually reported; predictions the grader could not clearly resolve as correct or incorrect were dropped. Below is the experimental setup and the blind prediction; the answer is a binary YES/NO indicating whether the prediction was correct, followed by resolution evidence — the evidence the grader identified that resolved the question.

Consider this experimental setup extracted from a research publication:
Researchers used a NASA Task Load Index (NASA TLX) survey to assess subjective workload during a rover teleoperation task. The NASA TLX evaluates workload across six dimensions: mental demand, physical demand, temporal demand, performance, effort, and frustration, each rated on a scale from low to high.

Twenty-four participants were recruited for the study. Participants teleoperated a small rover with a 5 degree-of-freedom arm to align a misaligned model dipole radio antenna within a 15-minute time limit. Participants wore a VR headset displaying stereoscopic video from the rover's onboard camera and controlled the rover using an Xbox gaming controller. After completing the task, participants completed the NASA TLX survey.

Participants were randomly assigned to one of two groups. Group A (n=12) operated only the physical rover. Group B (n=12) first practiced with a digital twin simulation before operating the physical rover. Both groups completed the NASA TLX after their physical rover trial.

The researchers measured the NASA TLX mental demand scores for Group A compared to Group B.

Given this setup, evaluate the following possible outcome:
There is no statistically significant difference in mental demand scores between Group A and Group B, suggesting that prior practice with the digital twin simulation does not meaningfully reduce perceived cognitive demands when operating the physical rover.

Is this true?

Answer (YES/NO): YES